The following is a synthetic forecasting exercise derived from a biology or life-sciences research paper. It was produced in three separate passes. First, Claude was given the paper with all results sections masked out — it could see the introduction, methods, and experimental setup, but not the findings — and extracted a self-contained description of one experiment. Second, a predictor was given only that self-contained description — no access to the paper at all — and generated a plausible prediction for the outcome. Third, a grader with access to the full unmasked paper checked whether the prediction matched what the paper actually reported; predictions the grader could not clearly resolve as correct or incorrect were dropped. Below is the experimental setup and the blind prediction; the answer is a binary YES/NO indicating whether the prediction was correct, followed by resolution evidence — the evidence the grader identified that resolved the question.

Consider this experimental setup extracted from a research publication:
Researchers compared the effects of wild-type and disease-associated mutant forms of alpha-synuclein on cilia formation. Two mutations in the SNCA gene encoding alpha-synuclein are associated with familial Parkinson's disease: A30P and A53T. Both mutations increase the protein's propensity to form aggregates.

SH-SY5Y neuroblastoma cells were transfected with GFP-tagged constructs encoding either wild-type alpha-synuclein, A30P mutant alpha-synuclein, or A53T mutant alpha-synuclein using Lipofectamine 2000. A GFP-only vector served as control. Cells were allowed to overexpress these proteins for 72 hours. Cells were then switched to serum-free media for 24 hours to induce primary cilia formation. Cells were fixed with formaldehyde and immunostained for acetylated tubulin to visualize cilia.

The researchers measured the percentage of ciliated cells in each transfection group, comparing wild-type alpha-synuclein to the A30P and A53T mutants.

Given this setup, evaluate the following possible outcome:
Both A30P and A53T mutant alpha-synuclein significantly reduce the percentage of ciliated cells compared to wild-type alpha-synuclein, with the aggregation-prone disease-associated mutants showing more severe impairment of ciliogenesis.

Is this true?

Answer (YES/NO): NO